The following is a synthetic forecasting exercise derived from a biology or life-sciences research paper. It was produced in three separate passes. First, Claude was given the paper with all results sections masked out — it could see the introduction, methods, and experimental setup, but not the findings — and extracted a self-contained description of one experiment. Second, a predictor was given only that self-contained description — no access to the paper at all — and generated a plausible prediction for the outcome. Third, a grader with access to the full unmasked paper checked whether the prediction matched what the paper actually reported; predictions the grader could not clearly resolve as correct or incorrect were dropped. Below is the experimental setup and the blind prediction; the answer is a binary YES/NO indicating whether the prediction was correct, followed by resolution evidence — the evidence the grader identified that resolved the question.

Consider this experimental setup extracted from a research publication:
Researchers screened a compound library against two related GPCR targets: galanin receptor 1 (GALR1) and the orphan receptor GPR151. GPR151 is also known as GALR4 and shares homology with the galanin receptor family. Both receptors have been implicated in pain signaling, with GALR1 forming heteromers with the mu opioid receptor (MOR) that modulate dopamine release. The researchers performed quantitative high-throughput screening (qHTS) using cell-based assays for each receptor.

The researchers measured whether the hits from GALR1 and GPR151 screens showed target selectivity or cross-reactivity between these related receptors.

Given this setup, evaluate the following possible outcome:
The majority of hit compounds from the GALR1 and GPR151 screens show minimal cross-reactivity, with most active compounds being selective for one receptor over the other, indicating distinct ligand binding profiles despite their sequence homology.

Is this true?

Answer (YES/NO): NO